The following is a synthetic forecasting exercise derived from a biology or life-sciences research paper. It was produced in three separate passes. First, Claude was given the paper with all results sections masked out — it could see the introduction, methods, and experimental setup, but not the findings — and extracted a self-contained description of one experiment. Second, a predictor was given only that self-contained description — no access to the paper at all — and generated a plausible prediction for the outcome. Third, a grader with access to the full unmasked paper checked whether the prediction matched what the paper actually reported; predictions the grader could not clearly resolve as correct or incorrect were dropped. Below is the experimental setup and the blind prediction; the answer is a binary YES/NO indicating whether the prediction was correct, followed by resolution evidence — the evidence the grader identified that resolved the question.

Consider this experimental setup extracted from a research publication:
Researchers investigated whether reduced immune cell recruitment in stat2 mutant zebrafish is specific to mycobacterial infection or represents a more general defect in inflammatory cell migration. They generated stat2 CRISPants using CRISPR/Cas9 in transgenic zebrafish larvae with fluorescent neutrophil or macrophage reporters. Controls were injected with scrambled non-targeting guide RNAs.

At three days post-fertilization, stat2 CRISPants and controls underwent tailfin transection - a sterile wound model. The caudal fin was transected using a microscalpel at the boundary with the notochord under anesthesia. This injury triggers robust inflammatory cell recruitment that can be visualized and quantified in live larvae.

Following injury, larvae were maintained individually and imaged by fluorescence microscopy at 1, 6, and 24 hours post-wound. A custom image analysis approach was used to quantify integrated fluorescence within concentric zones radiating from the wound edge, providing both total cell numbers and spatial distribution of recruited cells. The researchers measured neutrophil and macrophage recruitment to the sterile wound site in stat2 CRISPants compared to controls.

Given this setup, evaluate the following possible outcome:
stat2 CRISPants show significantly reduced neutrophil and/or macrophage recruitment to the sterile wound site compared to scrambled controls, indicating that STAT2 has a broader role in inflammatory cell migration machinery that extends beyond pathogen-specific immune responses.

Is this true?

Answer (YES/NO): YES